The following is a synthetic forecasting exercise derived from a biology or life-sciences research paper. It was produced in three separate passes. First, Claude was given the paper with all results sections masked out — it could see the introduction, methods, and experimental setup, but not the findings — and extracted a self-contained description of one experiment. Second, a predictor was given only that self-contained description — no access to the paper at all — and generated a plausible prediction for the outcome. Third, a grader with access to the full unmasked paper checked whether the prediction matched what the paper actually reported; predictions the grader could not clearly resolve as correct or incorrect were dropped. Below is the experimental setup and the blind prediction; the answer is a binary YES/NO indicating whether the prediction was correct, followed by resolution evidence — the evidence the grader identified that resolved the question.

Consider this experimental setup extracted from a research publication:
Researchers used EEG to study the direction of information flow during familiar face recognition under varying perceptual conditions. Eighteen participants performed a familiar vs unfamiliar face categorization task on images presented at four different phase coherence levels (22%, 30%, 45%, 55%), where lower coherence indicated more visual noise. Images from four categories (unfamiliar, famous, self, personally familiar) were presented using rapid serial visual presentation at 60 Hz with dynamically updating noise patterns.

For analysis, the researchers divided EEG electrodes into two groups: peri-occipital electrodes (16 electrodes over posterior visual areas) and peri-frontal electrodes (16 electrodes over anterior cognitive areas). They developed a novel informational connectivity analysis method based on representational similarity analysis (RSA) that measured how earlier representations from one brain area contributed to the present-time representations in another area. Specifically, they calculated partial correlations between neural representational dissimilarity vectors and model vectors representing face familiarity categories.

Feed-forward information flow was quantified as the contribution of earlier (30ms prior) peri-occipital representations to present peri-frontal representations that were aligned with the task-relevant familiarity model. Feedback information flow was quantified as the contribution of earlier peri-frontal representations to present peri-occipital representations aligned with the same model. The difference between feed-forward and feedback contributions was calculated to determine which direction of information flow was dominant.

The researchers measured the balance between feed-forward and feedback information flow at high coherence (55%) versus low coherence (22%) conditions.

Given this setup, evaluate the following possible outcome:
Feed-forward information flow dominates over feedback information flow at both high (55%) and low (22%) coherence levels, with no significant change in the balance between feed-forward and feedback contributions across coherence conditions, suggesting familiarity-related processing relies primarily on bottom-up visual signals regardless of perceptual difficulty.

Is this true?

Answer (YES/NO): NO